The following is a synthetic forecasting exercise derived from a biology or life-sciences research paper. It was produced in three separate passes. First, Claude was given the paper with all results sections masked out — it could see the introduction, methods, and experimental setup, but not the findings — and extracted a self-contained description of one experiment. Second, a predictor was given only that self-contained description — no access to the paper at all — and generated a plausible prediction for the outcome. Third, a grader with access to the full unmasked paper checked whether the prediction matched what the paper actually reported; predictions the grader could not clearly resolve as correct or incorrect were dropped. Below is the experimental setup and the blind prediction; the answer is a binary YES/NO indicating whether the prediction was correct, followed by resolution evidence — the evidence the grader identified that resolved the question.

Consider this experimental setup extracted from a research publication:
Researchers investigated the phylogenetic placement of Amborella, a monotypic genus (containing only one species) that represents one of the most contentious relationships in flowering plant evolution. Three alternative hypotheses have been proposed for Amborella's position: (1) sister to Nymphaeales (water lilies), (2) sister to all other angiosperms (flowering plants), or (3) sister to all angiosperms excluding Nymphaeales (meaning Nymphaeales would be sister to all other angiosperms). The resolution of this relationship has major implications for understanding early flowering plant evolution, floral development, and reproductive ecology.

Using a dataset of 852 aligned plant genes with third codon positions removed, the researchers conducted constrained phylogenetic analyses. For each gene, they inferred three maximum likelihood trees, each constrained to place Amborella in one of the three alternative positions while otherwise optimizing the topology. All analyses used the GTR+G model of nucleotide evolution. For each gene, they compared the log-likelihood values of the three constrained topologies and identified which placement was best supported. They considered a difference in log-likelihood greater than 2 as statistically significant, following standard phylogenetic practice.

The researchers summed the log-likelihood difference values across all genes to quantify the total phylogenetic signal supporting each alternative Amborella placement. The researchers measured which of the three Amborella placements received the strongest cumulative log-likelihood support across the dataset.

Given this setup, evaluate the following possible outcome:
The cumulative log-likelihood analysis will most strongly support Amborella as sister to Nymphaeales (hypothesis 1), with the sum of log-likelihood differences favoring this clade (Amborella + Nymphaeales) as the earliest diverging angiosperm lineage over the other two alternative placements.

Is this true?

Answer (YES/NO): NO